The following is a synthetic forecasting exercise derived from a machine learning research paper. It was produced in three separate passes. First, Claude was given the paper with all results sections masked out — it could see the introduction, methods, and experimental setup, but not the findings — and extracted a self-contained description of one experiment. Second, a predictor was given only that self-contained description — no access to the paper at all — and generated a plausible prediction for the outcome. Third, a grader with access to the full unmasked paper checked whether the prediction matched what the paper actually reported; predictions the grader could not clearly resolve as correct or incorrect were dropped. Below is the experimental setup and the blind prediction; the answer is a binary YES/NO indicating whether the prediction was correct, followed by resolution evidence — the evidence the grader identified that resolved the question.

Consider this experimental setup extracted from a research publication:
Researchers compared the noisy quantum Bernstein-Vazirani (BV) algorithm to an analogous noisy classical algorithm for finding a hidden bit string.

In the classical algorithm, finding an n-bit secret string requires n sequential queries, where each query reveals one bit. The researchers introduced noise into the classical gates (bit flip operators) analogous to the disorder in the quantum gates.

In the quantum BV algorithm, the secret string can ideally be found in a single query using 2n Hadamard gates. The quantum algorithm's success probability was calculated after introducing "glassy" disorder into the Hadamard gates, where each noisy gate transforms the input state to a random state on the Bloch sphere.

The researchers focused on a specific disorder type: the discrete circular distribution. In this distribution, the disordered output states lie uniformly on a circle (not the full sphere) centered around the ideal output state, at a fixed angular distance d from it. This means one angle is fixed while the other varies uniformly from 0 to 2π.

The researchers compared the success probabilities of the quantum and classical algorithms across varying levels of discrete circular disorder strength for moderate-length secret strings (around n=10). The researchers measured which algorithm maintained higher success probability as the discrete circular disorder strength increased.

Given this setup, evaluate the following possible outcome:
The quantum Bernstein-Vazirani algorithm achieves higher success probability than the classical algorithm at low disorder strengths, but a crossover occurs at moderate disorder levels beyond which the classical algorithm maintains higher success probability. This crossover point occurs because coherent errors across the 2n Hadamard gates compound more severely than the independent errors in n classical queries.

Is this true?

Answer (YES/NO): NO